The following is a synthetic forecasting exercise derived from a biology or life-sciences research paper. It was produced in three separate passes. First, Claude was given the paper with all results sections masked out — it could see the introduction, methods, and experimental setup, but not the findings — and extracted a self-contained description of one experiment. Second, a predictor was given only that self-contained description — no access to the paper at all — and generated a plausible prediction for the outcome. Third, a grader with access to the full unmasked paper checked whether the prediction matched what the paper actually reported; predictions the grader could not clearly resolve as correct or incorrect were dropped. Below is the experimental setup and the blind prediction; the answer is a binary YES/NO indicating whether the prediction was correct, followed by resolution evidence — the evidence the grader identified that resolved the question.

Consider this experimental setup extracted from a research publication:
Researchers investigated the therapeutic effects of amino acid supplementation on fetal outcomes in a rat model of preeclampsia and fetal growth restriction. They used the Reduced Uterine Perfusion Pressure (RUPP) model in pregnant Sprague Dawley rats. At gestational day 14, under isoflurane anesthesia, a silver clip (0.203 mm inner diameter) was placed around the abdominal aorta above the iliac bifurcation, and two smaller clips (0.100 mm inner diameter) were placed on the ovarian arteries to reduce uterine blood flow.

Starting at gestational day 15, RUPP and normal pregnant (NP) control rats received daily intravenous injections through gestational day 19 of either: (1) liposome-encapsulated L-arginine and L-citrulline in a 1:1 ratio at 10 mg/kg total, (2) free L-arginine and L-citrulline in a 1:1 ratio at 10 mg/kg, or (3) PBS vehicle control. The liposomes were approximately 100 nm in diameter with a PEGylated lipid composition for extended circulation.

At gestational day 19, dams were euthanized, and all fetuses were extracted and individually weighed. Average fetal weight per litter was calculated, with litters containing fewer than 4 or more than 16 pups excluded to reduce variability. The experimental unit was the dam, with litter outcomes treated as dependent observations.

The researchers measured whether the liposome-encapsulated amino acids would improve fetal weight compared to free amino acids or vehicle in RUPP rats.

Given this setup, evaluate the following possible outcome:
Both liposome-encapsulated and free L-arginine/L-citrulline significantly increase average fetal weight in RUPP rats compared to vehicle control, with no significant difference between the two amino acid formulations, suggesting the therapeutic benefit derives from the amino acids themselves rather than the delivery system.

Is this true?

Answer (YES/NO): NO